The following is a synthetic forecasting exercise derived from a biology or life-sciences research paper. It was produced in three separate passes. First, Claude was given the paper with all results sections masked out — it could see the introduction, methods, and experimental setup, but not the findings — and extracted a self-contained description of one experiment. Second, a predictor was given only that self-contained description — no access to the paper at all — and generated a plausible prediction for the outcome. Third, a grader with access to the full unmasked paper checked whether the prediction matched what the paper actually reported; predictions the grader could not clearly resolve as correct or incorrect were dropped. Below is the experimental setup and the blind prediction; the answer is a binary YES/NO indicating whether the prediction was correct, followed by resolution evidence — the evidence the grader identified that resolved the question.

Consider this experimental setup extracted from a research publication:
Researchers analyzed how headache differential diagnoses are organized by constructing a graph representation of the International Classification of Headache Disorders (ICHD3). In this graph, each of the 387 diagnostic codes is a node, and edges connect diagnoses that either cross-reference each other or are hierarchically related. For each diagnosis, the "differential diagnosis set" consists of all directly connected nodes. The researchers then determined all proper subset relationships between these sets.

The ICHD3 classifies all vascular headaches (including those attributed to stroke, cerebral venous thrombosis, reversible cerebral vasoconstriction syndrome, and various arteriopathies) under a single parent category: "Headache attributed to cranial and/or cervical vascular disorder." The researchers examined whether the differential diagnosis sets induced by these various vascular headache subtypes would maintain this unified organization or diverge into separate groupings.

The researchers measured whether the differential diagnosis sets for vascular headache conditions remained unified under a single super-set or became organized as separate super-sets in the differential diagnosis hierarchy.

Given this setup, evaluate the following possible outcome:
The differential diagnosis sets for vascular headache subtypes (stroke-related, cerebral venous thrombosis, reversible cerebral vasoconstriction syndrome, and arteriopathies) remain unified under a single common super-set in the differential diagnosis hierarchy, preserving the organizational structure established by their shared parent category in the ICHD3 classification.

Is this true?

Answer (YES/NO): NO